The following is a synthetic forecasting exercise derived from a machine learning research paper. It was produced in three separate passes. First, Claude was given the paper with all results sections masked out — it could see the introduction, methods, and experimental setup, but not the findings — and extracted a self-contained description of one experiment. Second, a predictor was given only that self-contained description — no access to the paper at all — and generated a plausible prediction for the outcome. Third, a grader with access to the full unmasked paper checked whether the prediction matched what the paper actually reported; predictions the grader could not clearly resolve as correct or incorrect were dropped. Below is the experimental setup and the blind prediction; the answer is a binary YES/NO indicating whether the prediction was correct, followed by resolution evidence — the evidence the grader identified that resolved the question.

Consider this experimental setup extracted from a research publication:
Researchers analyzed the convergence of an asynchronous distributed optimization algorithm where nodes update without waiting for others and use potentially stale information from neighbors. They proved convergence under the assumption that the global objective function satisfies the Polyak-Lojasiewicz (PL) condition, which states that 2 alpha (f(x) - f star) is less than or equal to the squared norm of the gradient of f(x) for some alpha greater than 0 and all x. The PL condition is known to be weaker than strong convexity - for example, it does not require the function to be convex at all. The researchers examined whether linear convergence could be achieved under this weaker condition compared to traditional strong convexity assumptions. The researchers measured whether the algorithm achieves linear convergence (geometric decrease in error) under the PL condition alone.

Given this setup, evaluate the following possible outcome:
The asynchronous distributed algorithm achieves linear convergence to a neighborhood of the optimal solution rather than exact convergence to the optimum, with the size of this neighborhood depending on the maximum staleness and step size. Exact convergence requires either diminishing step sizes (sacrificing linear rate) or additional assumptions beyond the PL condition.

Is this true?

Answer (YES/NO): NO